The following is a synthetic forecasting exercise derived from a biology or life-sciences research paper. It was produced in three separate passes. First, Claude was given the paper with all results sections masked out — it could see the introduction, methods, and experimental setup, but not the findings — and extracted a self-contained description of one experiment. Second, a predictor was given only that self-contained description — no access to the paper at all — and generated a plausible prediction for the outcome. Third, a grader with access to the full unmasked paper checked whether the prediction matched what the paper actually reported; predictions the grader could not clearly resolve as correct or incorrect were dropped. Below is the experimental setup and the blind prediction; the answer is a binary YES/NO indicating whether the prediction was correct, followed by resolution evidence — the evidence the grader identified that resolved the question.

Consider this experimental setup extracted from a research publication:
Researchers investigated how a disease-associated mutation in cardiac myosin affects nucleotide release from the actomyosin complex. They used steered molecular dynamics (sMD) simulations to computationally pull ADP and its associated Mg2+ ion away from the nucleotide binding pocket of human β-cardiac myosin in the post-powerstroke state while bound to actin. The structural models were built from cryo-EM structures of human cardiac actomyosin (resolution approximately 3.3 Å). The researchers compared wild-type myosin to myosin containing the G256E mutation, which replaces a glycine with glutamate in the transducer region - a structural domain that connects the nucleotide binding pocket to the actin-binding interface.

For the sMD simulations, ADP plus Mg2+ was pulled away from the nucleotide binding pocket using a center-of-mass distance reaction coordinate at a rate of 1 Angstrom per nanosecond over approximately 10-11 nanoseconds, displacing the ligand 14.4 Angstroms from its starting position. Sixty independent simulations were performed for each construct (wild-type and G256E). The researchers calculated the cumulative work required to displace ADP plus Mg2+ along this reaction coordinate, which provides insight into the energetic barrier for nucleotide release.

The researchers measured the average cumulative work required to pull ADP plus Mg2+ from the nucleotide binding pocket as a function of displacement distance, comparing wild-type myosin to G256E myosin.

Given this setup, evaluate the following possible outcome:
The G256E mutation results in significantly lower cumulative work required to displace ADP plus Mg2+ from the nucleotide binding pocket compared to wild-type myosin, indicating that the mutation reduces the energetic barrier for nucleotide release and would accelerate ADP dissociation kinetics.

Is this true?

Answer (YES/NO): NO